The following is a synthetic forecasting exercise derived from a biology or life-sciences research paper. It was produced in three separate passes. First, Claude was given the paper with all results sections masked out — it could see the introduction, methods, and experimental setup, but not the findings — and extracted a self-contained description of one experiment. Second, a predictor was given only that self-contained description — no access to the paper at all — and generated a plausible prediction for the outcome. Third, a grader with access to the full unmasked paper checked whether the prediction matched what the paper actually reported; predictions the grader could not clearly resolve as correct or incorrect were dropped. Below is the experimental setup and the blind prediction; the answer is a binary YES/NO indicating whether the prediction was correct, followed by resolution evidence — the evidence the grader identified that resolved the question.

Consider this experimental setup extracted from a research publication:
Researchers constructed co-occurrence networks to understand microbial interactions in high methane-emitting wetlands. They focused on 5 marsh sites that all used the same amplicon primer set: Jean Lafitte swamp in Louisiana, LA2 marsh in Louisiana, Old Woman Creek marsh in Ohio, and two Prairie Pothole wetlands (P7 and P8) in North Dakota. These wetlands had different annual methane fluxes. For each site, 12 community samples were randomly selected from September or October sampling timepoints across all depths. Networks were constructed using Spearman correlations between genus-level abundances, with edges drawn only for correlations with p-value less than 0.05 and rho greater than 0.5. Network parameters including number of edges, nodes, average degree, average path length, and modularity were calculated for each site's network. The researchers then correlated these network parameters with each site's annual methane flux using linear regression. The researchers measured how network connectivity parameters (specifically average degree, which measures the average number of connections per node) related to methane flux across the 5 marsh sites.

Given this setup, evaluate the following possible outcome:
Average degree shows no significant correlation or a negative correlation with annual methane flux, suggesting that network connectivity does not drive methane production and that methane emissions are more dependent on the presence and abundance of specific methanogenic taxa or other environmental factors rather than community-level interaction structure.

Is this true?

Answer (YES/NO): YES